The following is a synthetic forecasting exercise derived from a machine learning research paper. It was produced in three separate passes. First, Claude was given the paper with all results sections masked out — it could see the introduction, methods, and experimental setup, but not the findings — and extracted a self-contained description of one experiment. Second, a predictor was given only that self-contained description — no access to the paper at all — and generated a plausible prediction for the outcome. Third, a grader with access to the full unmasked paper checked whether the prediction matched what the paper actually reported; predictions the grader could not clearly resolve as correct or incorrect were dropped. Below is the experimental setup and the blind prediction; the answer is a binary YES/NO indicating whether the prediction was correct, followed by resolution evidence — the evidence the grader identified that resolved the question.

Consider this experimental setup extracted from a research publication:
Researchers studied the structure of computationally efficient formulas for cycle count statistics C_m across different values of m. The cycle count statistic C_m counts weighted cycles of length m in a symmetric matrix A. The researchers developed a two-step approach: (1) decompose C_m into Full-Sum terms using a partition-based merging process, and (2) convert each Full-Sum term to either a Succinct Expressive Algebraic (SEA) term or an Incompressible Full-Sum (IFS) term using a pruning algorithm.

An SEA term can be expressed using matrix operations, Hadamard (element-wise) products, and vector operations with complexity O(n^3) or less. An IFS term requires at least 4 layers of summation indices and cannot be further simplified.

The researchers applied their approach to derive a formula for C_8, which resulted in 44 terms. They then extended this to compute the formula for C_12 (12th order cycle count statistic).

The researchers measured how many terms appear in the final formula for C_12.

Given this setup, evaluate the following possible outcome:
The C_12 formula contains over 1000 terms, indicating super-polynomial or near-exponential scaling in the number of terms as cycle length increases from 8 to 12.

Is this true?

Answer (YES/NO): YES